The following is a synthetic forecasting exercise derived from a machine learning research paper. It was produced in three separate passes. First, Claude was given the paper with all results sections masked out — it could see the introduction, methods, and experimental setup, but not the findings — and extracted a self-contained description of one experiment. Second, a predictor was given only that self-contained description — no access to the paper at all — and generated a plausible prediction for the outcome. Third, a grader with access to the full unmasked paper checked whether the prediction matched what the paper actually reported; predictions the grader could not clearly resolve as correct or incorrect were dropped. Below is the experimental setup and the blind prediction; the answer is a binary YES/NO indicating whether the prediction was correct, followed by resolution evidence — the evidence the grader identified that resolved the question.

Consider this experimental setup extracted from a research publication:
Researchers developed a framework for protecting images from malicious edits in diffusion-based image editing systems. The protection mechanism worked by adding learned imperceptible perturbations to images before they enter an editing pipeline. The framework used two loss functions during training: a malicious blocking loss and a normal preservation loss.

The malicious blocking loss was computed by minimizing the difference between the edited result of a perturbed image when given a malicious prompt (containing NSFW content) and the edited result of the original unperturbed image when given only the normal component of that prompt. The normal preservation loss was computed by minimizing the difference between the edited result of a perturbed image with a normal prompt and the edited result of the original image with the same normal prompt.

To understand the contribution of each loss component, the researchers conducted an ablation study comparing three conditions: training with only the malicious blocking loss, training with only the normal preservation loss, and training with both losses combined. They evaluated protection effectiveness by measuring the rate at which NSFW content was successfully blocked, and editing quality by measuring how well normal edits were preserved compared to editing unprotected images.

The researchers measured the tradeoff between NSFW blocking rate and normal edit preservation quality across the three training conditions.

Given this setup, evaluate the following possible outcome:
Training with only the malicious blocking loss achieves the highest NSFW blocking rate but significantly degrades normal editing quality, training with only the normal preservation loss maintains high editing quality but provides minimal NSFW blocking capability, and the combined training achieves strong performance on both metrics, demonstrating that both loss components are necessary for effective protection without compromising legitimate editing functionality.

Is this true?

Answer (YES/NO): NO